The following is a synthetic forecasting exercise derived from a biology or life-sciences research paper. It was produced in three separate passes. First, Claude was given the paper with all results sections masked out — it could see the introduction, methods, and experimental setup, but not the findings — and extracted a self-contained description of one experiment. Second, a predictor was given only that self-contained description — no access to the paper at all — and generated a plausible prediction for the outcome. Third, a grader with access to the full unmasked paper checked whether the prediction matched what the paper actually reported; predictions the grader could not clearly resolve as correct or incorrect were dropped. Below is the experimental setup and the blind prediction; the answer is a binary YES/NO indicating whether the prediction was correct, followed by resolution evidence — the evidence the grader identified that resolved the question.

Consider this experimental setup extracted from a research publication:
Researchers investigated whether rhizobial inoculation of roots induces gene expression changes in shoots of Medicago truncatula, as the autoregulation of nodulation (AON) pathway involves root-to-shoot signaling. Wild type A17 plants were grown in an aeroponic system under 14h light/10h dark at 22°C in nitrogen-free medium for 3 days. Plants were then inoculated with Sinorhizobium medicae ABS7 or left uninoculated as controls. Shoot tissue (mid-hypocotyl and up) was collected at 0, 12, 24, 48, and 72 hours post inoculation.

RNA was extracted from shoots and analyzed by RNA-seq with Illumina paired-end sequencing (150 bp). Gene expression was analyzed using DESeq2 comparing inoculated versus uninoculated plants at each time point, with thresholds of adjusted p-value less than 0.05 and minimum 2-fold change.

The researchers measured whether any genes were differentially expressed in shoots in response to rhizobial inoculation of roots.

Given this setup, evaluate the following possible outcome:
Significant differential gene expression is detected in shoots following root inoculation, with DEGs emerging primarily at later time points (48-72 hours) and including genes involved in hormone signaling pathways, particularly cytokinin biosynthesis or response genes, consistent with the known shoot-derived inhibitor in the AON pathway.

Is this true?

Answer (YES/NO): NO